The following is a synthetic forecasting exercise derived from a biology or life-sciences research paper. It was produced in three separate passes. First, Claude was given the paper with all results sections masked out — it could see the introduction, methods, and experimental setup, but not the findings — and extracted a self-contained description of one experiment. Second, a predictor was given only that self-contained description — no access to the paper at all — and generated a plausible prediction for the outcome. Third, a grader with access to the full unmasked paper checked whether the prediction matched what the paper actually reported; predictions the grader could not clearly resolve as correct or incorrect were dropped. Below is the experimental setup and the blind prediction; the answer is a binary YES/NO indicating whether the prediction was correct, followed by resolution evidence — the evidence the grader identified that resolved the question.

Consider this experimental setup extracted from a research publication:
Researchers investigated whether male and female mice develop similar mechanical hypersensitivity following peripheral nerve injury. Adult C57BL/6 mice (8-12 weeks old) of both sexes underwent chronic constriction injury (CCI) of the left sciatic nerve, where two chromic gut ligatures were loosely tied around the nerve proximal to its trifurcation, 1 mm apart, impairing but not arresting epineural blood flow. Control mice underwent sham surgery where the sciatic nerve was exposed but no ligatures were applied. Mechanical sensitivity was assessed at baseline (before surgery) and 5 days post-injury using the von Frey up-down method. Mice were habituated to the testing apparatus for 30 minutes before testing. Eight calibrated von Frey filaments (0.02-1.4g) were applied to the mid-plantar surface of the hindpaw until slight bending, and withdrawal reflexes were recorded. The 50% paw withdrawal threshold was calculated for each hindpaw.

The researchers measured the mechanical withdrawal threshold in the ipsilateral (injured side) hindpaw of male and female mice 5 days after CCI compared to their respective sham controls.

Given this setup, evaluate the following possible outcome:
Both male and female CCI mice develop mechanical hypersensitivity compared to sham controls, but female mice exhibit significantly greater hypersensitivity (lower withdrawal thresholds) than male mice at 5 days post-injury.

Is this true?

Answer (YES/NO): NO